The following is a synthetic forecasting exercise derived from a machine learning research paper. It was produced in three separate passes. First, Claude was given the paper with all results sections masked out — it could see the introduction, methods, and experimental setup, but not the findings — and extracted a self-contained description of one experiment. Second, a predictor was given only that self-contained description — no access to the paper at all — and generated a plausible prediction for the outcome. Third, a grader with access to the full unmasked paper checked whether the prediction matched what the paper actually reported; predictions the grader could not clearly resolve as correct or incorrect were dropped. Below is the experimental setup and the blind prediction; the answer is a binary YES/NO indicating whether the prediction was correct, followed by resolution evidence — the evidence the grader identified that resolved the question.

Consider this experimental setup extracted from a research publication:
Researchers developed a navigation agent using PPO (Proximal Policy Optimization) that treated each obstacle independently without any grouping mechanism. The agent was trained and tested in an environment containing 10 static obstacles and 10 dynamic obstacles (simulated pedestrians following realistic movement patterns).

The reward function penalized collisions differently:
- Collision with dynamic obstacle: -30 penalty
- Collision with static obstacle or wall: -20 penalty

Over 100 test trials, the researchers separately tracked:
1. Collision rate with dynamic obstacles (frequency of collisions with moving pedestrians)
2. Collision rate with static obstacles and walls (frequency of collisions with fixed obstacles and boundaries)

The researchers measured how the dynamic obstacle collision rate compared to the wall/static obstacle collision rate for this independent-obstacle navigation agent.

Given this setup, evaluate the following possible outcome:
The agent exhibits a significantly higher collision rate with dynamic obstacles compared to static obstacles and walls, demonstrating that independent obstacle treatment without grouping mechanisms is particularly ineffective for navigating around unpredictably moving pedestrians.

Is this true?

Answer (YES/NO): NO